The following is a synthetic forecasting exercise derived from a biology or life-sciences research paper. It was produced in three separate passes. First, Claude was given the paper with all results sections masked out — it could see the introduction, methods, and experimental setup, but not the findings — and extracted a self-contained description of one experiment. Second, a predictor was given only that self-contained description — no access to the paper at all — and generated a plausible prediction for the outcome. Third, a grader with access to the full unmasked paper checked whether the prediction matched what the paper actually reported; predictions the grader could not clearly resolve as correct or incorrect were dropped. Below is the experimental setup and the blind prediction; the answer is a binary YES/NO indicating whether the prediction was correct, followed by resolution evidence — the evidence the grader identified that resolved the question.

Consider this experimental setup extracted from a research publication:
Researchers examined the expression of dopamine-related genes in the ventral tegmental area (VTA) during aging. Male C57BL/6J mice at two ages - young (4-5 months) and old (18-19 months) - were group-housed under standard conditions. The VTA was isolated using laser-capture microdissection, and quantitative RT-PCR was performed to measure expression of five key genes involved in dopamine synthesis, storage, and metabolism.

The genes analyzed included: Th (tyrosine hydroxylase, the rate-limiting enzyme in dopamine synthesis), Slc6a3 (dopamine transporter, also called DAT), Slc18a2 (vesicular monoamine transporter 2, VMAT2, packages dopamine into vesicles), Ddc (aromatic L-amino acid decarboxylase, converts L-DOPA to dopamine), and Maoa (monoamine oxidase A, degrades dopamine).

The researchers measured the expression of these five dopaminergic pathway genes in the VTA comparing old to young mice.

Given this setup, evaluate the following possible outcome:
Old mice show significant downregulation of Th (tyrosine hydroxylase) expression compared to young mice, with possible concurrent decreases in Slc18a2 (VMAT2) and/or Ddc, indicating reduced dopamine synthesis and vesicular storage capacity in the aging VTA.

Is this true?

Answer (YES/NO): NO